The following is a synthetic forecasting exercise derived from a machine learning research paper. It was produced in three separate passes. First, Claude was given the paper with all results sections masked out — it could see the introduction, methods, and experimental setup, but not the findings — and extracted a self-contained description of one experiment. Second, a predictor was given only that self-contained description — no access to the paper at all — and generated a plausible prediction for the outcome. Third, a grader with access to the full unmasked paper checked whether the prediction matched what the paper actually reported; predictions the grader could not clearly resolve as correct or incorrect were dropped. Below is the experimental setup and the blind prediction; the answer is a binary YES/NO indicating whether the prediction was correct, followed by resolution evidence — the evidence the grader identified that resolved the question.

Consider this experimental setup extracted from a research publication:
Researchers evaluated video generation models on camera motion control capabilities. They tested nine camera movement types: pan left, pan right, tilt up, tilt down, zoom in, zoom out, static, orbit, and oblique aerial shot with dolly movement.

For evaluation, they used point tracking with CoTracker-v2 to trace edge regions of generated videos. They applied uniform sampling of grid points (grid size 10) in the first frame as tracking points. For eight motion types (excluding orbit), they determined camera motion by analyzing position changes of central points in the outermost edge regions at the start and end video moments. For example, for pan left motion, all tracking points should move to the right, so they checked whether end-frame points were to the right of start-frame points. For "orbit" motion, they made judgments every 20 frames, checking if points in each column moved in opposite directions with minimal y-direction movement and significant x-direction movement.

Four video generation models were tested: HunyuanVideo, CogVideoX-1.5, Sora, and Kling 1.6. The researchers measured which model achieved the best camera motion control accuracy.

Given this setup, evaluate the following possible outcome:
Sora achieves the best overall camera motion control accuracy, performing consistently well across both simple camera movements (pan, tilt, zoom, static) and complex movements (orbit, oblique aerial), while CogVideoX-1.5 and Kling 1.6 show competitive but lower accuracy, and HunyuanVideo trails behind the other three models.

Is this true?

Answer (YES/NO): NO